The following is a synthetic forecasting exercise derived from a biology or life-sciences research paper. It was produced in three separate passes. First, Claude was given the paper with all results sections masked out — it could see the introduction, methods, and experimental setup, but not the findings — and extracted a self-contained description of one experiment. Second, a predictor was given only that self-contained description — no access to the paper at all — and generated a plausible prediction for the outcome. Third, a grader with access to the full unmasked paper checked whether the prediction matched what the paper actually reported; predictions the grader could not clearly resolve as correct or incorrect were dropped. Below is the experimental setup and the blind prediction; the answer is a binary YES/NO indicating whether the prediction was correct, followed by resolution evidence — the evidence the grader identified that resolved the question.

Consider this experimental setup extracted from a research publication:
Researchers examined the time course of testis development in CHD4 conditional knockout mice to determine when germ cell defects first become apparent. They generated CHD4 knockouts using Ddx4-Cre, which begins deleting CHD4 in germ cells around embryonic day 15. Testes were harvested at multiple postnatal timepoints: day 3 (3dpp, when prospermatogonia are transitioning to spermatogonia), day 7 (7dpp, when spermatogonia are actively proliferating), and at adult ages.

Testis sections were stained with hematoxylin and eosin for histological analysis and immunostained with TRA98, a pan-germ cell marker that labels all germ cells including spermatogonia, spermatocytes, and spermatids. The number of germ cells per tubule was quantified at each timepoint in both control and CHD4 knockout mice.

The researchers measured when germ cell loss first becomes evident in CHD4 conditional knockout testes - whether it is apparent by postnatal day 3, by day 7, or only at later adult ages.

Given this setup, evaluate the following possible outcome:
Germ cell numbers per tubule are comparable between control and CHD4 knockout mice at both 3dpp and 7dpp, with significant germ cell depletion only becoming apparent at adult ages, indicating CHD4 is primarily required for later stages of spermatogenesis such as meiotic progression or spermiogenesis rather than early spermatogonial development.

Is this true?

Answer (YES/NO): NO